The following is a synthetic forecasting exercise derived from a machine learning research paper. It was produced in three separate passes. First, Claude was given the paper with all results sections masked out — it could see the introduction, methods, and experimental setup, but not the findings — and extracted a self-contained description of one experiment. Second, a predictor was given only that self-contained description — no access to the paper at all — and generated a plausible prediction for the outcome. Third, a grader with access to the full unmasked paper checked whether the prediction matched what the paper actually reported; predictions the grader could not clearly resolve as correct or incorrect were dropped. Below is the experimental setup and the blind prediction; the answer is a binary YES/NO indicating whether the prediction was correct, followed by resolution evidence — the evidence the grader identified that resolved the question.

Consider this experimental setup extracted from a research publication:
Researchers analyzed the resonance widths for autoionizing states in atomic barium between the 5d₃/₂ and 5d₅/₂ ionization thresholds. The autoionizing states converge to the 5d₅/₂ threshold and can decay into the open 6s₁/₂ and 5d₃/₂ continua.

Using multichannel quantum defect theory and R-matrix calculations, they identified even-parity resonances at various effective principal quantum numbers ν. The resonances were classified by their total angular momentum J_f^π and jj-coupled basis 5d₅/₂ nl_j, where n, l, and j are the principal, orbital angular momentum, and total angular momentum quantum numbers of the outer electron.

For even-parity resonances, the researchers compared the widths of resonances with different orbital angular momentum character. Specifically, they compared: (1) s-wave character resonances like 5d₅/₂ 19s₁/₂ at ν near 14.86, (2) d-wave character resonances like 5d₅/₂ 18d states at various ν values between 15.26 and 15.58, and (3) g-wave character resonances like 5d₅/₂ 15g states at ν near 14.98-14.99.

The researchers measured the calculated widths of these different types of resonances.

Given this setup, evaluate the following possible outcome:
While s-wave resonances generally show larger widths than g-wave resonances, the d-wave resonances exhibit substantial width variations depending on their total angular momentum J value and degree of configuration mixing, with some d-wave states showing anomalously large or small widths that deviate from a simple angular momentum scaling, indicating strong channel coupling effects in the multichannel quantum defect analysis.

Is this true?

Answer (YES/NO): YES